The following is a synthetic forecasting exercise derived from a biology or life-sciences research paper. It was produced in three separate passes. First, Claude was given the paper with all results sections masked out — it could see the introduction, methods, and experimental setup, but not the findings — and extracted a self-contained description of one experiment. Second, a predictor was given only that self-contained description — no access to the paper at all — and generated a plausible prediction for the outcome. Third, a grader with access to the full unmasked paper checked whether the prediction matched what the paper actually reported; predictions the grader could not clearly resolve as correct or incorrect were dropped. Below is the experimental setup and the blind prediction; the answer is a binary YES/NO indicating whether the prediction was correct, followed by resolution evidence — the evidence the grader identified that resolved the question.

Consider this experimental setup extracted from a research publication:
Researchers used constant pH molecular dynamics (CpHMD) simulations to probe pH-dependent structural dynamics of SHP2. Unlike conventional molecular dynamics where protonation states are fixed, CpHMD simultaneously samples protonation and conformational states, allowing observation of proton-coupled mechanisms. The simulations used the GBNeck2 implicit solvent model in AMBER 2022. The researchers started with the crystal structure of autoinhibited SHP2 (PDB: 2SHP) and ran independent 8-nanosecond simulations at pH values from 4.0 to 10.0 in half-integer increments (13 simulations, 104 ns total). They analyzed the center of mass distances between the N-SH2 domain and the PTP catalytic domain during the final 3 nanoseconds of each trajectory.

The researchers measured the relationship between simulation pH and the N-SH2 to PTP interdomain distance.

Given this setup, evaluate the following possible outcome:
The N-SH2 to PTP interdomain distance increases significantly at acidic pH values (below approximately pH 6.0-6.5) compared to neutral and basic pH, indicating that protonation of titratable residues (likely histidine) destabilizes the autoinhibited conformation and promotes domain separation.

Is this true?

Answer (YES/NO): NO